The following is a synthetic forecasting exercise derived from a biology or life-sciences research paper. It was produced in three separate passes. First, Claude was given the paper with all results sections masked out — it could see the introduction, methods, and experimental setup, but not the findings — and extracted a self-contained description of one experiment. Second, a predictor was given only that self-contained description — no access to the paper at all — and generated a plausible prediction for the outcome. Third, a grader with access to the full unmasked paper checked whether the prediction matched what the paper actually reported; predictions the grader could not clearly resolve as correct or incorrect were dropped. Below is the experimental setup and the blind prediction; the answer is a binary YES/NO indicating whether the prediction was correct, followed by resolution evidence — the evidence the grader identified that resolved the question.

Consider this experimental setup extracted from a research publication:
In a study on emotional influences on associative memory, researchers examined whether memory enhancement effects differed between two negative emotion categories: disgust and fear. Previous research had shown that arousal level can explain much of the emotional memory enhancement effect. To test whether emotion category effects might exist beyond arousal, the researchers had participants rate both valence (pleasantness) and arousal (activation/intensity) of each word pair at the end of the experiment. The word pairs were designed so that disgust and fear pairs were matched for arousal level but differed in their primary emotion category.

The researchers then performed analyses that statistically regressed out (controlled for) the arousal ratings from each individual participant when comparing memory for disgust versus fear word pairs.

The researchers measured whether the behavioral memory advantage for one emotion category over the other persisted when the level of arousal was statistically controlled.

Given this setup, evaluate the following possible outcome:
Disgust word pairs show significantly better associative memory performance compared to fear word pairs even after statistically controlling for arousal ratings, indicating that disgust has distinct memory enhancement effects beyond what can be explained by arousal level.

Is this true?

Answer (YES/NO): YES